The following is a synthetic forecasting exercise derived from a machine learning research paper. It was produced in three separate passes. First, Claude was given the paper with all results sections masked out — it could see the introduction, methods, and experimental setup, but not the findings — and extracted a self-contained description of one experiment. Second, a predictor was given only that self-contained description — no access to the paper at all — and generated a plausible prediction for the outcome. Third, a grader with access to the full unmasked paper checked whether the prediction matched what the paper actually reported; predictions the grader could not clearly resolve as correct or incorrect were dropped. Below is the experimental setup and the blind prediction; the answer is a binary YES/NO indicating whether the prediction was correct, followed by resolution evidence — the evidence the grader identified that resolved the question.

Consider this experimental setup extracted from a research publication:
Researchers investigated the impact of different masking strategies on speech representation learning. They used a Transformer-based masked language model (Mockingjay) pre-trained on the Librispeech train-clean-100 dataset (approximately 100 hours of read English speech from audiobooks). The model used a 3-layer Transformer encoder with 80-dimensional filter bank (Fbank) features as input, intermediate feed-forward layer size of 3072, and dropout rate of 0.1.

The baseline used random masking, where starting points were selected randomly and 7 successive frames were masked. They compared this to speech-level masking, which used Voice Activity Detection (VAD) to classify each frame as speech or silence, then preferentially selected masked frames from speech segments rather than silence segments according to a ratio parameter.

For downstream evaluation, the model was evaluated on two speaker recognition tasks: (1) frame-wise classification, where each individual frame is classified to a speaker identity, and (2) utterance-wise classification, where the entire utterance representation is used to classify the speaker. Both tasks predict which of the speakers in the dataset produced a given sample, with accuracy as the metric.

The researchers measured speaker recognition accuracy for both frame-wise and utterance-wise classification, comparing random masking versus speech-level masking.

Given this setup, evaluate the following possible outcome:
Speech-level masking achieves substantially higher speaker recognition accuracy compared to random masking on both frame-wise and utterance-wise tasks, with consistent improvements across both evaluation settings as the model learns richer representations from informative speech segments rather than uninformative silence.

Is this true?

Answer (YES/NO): NO